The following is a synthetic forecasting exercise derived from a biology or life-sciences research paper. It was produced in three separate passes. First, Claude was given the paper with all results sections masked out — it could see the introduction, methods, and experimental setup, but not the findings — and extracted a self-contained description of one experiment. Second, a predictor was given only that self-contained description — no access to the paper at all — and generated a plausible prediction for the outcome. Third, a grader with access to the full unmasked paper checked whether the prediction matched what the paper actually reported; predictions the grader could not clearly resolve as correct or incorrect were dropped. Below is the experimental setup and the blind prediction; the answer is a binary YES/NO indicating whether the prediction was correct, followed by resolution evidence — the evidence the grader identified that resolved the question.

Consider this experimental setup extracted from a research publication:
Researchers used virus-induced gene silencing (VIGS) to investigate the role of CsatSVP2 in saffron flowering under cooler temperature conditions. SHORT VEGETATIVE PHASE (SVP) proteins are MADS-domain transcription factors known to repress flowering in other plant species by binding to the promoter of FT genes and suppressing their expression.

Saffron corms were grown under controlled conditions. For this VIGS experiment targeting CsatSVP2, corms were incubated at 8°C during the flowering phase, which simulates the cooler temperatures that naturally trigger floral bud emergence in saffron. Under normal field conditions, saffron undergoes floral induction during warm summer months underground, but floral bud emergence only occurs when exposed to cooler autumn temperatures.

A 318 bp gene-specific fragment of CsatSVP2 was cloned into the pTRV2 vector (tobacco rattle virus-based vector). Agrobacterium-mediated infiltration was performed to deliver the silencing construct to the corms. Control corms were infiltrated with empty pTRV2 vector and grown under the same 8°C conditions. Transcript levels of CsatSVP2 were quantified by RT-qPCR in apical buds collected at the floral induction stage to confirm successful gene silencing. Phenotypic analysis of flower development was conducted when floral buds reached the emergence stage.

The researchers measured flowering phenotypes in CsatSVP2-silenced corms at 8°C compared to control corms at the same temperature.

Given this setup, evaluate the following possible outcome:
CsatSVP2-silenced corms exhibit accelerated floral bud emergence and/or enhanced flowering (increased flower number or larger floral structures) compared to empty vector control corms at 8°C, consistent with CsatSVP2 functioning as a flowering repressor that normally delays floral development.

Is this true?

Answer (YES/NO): YES